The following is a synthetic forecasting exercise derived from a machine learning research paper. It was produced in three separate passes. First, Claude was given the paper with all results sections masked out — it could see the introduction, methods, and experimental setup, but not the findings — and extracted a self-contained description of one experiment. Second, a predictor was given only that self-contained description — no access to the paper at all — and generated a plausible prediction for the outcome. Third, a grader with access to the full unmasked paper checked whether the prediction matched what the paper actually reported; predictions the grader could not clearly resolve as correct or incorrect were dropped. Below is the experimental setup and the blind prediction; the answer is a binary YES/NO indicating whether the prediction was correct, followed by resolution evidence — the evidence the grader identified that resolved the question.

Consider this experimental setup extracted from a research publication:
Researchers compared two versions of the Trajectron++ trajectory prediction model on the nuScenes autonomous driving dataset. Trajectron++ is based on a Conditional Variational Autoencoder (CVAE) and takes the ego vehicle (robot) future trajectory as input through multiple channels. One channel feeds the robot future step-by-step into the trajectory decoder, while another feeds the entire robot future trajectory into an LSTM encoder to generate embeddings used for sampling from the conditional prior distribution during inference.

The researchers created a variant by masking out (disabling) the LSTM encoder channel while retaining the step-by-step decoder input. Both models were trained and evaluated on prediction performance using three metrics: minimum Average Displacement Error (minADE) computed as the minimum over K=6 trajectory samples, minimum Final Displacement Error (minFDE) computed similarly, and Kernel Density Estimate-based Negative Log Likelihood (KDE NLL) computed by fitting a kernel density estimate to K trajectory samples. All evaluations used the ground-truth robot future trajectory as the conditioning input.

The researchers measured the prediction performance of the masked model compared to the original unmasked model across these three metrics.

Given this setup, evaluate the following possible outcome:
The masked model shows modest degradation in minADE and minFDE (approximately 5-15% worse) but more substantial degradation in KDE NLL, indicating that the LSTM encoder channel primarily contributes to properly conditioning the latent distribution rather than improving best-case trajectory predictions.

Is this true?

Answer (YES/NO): NO